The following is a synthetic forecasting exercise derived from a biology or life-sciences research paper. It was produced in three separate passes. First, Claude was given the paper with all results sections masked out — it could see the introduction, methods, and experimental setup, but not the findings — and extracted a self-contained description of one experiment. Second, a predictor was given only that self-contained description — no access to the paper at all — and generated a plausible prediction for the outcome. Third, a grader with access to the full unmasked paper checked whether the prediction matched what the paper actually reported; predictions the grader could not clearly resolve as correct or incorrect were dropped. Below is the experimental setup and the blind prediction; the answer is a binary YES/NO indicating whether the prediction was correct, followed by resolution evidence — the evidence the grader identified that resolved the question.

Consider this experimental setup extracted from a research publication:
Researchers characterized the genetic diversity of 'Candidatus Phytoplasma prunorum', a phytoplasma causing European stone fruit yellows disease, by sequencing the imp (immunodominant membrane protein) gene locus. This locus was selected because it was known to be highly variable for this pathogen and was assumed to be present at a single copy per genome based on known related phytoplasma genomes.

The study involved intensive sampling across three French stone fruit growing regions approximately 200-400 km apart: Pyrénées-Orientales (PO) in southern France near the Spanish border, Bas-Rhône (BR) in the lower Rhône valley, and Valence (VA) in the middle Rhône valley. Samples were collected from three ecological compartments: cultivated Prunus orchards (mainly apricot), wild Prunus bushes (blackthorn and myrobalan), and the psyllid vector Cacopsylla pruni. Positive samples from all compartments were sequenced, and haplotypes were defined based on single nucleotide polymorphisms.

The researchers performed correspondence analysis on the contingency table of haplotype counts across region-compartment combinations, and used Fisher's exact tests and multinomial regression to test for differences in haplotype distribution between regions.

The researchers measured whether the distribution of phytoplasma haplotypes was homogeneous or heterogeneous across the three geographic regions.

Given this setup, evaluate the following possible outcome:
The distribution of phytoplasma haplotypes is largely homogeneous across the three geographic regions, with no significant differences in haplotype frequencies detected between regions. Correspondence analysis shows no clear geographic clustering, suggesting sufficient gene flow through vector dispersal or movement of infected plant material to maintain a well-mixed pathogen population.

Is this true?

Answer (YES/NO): NO